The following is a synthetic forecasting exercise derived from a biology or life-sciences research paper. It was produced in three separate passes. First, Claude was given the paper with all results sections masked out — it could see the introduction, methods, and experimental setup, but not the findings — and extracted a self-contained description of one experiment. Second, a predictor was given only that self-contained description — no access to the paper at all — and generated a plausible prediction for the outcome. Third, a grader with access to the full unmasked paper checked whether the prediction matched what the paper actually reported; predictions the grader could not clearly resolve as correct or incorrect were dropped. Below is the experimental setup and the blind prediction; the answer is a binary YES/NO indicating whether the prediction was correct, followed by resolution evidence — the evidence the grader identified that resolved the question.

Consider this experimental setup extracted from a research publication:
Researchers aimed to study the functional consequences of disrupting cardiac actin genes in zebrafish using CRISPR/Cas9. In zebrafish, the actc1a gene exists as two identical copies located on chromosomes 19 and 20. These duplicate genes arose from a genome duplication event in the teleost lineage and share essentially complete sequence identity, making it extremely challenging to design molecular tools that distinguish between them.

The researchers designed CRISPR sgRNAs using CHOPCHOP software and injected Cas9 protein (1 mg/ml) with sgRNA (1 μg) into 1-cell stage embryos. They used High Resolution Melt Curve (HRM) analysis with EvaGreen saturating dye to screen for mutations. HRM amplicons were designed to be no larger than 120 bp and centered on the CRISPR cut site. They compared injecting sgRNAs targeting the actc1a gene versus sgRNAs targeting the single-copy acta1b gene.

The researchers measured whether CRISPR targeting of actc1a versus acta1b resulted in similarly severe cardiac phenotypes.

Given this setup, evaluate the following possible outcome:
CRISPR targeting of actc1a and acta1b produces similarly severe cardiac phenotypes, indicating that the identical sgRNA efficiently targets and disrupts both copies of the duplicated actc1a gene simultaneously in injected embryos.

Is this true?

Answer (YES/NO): NO